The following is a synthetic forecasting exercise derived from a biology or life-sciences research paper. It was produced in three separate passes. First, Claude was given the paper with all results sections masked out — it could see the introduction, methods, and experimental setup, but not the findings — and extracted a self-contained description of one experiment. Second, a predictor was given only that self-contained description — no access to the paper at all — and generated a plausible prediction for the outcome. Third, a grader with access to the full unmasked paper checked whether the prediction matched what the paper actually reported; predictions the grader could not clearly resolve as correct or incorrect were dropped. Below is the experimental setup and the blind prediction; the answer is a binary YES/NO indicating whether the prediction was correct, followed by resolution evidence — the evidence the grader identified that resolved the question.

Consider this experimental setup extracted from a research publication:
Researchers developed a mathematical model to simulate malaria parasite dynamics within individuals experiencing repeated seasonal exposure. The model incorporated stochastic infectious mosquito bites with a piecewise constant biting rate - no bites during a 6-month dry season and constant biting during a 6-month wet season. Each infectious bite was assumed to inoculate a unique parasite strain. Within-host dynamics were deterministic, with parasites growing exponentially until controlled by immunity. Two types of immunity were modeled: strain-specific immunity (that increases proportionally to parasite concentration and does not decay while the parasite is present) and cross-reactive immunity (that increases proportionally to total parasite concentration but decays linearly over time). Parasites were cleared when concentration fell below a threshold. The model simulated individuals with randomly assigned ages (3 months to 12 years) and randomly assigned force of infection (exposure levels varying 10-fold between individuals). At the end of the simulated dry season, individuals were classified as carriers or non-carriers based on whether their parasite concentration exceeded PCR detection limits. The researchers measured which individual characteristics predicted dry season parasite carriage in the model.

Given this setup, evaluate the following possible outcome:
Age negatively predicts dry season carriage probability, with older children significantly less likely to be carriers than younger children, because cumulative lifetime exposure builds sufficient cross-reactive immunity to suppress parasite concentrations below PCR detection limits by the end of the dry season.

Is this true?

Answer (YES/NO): NO